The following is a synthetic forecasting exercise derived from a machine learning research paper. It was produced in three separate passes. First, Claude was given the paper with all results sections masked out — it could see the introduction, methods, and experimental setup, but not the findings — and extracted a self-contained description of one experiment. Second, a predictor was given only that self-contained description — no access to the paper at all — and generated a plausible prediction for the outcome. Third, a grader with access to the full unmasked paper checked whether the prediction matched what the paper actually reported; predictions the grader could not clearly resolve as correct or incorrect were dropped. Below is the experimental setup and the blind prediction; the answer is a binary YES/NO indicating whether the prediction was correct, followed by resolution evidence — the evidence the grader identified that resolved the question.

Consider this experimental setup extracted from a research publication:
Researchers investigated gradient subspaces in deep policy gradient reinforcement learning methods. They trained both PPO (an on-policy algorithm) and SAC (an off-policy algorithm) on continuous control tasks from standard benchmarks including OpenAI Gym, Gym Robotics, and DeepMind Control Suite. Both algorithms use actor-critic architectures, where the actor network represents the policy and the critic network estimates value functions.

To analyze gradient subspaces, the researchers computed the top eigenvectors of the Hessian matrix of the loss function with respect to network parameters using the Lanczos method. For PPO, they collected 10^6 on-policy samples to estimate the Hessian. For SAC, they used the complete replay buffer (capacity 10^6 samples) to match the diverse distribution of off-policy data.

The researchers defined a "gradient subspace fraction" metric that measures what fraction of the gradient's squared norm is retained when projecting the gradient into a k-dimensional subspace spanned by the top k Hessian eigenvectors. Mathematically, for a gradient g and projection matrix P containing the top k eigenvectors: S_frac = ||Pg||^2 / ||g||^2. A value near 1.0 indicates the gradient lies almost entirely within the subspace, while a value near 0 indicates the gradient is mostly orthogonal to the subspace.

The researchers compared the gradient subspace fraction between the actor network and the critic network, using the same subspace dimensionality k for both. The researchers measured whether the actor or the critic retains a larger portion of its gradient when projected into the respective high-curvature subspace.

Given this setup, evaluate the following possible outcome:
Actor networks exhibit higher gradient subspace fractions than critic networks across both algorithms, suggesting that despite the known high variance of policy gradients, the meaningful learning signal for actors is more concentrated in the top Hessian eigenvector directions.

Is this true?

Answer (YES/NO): NO